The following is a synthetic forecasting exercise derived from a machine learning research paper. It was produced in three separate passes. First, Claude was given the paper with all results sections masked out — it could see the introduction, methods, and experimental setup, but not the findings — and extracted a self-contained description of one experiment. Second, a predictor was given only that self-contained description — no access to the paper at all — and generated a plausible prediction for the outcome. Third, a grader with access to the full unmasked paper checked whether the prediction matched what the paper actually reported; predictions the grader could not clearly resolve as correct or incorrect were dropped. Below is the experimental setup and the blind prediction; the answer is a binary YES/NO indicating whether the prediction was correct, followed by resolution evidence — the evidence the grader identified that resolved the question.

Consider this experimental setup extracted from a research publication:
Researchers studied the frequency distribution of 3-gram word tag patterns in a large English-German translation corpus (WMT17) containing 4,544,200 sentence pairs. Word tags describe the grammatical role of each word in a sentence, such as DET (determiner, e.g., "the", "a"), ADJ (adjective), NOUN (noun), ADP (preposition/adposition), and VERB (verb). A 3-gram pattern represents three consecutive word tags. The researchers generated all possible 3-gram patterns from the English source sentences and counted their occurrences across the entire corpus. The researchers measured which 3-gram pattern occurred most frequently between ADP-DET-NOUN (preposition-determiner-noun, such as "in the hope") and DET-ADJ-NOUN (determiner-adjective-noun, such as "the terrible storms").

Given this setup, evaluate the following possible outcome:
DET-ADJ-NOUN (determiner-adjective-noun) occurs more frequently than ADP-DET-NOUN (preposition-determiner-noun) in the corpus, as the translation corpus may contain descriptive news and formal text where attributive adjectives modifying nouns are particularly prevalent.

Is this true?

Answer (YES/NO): NO